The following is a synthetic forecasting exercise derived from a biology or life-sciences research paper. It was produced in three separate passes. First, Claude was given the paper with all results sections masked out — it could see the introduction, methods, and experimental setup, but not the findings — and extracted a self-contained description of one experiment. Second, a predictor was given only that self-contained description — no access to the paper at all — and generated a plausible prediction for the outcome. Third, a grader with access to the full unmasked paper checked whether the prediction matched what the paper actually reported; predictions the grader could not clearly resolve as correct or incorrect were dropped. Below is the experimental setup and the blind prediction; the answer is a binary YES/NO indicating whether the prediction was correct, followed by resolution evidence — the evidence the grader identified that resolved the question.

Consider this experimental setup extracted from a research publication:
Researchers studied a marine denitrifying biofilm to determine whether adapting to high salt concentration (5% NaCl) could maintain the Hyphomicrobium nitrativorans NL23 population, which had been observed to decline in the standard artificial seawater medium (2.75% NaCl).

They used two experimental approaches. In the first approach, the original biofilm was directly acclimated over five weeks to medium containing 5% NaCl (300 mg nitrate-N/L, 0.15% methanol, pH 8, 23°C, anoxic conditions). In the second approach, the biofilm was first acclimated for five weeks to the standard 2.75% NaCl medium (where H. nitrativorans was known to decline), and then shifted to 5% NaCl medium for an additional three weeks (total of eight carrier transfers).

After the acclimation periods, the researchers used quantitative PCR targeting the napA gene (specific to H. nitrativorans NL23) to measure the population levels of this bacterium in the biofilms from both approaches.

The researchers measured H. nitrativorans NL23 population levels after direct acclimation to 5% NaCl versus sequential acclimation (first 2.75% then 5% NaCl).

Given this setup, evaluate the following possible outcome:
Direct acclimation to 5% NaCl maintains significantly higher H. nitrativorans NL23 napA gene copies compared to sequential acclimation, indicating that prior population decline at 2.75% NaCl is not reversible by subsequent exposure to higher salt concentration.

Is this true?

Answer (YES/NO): NO